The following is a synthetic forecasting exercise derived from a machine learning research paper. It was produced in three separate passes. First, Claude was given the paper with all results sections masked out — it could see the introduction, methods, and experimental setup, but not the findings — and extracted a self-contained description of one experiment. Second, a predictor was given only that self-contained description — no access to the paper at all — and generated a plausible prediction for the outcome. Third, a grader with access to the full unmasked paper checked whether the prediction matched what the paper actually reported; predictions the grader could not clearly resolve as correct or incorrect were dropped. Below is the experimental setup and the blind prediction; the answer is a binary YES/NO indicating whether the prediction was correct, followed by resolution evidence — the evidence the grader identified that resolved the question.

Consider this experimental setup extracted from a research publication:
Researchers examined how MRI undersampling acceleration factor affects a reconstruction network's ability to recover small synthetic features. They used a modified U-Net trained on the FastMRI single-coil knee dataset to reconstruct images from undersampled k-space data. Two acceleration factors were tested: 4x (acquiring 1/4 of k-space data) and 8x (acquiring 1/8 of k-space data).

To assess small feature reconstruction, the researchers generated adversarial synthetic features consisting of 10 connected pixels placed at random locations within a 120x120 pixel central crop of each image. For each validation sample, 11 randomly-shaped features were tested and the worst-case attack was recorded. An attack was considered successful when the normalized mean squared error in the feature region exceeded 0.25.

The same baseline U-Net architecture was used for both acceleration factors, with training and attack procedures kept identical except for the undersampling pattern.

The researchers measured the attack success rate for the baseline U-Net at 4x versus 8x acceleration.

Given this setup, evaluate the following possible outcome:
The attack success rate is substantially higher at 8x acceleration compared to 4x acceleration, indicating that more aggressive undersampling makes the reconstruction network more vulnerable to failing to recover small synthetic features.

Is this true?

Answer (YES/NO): NO